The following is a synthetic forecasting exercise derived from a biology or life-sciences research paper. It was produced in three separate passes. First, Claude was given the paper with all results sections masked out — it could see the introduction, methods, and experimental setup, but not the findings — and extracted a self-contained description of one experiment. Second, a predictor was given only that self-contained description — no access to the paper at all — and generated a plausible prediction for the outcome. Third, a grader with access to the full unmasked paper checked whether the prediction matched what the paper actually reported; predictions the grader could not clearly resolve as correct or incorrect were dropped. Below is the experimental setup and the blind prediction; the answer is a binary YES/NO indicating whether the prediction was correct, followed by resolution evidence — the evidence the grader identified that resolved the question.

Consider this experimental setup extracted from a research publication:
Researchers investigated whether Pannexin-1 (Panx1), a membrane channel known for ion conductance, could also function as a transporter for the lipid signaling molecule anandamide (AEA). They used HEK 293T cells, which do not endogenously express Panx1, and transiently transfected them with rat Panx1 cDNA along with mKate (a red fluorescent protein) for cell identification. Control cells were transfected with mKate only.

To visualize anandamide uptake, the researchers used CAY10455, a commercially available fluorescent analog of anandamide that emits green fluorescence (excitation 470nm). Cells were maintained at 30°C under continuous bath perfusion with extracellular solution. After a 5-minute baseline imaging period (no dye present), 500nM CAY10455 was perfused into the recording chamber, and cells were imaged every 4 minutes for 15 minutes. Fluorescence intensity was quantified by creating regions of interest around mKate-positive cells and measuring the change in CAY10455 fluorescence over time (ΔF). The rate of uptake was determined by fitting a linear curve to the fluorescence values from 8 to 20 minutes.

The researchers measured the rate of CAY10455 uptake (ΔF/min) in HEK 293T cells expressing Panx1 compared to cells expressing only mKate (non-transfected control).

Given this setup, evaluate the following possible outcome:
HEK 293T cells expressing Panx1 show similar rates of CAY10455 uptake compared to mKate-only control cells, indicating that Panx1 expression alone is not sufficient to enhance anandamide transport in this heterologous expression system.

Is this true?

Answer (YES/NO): NO